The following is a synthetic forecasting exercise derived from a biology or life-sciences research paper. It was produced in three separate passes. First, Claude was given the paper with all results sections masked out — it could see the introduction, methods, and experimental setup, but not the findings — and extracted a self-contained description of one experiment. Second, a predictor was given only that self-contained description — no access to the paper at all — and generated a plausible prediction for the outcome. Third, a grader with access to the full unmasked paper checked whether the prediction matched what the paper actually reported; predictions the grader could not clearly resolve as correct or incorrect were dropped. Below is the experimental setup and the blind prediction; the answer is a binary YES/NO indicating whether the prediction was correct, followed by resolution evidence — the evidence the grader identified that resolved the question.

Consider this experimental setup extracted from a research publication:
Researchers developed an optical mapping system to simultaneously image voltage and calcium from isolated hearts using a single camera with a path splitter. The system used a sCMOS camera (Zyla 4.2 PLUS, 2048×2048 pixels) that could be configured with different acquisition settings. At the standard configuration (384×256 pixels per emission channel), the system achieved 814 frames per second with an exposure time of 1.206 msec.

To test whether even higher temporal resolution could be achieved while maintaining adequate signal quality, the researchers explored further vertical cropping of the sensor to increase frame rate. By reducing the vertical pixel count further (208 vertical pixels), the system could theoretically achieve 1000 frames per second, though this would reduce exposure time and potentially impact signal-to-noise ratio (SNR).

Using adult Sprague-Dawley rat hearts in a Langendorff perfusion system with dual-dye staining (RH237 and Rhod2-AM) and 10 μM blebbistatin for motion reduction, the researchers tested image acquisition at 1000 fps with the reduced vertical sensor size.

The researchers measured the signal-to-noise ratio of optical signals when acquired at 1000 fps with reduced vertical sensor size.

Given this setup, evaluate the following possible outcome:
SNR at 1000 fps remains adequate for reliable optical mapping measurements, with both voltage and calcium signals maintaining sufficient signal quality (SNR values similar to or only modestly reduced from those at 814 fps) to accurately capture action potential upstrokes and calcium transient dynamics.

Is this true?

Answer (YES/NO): YES